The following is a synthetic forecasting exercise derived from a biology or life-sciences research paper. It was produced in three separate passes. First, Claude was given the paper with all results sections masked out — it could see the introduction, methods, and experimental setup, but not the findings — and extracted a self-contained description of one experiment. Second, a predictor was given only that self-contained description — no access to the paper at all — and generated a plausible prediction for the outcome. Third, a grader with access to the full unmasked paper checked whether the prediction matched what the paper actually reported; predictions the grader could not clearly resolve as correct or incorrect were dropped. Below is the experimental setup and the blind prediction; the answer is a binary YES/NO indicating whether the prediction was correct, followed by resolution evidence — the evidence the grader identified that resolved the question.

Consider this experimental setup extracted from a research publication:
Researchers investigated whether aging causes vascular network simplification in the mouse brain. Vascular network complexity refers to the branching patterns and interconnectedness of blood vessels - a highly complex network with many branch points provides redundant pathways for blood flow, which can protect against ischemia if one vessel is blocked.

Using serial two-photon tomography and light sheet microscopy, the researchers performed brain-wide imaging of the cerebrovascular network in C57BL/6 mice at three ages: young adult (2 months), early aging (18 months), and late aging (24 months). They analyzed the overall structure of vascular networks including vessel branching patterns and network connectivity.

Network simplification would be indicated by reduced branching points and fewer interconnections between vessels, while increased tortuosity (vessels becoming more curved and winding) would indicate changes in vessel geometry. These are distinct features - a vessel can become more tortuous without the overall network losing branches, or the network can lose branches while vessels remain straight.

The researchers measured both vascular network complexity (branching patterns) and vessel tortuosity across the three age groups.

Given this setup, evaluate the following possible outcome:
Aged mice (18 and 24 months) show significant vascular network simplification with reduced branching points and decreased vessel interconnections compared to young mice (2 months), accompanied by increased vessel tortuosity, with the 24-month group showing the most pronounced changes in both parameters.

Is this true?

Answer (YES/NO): NO